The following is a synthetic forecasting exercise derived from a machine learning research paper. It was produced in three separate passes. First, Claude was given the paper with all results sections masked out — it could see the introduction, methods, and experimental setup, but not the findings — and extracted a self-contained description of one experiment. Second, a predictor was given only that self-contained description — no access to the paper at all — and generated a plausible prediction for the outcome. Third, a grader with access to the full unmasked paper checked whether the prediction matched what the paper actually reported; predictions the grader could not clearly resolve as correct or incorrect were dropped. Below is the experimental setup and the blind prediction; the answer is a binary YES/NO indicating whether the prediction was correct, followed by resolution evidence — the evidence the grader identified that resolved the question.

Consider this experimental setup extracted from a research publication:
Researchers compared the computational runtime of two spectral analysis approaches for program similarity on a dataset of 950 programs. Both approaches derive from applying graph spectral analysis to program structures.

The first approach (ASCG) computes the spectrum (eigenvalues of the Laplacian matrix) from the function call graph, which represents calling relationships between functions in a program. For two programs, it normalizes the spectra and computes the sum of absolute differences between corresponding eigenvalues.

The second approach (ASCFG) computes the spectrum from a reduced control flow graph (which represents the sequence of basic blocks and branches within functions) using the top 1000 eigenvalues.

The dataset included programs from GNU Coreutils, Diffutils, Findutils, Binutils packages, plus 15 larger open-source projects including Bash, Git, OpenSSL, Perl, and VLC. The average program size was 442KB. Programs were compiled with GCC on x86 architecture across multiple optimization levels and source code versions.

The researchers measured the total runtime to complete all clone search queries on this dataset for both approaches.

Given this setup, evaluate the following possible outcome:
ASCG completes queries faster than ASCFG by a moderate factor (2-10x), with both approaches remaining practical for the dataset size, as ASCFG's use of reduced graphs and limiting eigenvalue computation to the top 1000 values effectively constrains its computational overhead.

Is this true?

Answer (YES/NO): NO